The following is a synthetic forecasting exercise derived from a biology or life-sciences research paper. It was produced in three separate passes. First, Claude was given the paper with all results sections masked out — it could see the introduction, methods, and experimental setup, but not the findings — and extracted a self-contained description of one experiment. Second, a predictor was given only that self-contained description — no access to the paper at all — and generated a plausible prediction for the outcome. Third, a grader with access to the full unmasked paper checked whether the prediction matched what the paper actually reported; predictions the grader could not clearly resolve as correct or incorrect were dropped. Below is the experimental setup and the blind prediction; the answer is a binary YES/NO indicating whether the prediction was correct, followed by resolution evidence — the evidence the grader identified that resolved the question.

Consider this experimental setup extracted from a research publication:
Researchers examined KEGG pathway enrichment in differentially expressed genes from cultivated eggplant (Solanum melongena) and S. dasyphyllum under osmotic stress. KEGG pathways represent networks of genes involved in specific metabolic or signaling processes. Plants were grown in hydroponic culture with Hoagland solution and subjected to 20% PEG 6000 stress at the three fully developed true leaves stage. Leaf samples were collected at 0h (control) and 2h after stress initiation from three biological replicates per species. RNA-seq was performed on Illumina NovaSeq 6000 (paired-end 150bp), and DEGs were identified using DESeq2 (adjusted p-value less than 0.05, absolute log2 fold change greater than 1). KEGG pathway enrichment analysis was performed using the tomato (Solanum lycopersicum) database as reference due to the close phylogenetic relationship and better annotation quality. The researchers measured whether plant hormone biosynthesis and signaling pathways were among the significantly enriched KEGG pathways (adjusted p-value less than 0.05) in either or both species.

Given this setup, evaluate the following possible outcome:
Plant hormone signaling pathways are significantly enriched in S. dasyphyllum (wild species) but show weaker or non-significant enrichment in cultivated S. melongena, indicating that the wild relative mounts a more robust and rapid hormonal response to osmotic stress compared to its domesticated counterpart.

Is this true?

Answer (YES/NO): YES